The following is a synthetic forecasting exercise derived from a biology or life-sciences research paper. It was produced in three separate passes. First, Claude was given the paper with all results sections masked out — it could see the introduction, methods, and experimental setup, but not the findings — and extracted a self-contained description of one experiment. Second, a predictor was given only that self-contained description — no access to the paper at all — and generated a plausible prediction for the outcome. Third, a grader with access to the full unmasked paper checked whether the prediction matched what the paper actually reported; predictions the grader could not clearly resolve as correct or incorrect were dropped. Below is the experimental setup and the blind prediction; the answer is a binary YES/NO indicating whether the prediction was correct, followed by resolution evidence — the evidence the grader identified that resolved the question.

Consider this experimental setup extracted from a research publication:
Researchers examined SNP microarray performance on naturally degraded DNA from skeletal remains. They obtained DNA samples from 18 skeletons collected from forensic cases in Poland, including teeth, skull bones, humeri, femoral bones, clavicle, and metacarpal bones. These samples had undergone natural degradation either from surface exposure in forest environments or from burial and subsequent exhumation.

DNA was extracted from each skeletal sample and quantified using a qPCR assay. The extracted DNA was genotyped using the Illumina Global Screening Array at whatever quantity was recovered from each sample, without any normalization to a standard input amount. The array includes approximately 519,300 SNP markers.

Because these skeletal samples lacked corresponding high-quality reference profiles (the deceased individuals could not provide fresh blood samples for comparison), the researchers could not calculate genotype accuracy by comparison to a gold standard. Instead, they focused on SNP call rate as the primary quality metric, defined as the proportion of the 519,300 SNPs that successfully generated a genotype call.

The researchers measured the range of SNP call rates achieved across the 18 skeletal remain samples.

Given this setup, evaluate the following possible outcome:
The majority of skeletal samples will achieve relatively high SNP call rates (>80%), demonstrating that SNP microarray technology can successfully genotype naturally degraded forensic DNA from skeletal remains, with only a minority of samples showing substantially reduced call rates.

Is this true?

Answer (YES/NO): NO